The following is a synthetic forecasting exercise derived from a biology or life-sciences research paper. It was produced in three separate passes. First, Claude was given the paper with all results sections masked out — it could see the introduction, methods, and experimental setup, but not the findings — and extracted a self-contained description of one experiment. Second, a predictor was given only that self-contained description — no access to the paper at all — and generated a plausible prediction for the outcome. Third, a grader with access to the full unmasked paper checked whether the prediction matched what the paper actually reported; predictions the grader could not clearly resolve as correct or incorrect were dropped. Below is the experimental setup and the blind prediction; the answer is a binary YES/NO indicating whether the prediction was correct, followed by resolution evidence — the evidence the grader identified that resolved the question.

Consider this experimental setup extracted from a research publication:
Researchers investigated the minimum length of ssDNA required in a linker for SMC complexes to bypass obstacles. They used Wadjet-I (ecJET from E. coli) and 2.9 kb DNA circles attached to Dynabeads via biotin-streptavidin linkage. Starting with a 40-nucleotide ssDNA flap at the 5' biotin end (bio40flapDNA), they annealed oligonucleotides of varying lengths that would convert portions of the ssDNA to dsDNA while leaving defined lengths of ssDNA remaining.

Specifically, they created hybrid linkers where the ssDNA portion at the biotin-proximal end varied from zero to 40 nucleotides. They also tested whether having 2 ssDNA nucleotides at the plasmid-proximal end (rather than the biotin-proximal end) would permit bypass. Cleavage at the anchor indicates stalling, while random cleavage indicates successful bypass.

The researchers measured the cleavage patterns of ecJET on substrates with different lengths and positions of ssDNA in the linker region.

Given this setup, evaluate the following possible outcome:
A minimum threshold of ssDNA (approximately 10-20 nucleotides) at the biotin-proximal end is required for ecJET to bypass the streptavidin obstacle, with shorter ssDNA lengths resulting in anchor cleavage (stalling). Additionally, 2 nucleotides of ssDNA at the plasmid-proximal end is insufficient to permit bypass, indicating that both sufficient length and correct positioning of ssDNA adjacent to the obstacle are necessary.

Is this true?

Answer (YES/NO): NO